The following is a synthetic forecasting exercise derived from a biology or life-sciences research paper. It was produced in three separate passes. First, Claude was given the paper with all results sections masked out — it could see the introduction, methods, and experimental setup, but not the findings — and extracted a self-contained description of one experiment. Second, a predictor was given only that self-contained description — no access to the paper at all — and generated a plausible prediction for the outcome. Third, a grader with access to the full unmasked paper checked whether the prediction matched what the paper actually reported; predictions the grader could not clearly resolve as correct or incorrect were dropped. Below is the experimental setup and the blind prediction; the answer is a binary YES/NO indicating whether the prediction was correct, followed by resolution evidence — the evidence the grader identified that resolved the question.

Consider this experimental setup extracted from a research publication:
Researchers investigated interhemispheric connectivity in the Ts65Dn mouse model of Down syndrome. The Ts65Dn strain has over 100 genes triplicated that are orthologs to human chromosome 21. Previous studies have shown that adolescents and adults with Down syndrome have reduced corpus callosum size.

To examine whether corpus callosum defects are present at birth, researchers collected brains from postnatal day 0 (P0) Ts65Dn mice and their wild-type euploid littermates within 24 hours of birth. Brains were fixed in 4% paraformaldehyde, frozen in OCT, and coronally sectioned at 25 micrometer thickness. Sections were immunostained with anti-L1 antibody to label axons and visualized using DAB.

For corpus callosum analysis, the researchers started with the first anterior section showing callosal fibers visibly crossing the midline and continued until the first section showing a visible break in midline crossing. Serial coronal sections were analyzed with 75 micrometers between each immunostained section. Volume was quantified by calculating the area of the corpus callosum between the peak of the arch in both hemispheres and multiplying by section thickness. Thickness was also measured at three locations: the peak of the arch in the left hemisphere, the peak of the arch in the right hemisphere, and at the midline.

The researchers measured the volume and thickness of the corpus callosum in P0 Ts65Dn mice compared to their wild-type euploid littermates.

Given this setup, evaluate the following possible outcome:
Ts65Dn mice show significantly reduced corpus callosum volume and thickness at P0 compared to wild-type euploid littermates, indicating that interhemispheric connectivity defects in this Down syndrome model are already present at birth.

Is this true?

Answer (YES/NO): NO